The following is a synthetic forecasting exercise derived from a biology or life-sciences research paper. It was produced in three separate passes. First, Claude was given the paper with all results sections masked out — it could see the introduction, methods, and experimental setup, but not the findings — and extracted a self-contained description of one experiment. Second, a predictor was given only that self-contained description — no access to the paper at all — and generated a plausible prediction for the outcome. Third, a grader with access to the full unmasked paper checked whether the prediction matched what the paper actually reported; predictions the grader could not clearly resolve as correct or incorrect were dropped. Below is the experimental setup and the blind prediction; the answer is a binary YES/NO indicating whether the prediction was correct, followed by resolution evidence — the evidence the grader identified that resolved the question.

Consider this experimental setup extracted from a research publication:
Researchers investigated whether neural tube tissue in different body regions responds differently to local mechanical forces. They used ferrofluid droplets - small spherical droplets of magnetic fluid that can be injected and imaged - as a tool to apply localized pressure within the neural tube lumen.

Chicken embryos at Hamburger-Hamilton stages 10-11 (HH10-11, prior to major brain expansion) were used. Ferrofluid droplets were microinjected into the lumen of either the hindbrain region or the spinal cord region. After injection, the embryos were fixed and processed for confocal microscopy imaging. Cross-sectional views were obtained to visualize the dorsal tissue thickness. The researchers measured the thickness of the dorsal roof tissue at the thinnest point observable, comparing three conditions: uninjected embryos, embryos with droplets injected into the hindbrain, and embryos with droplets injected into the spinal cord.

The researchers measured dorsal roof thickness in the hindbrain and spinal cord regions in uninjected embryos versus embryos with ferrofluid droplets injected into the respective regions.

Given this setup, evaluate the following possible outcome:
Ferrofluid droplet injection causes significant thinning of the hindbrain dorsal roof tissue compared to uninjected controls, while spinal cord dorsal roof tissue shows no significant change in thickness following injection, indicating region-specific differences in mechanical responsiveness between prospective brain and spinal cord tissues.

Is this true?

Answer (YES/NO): NO